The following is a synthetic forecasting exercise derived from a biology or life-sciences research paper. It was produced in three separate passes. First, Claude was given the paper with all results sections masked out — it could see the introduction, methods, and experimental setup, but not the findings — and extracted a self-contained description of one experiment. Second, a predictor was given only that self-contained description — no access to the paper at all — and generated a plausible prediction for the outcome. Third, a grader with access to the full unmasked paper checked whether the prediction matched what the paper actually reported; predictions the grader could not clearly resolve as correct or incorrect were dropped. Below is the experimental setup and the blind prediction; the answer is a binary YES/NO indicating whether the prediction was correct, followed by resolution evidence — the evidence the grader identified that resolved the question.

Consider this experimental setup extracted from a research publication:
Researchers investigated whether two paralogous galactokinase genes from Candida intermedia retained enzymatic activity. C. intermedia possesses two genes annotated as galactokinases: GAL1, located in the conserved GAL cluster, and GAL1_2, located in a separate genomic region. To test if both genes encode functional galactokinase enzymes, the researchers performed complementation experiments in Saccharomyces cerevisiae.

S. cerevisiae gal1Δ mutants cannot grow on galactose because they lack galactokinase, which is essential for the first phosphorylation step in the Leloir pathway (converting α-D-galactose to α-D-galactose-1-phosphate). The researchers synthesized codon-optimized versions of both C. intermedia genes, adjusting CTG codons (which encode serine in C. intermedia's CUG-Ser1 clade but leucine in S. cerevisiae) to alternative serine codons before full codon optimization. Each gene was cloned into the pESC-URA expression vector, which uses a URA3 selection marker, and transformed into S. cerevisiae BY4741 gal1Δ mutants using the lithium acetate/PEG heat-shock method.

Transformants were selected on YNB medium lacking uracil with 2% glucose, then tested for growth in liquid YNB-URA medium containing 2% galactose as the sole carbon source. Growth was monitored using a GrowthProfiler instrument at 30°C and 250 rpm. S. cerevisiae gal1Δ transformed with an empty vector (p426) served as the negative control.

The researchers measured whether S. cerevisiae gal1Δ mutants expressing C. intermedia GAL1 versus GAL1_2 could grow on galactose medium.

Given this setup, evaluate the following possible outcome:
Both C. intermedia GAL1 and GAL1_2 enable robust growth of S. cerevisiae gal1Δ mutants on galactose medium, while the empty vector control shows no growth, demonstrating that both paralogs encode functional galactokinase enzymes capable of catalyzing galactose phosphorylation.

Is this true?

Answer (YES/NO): YES